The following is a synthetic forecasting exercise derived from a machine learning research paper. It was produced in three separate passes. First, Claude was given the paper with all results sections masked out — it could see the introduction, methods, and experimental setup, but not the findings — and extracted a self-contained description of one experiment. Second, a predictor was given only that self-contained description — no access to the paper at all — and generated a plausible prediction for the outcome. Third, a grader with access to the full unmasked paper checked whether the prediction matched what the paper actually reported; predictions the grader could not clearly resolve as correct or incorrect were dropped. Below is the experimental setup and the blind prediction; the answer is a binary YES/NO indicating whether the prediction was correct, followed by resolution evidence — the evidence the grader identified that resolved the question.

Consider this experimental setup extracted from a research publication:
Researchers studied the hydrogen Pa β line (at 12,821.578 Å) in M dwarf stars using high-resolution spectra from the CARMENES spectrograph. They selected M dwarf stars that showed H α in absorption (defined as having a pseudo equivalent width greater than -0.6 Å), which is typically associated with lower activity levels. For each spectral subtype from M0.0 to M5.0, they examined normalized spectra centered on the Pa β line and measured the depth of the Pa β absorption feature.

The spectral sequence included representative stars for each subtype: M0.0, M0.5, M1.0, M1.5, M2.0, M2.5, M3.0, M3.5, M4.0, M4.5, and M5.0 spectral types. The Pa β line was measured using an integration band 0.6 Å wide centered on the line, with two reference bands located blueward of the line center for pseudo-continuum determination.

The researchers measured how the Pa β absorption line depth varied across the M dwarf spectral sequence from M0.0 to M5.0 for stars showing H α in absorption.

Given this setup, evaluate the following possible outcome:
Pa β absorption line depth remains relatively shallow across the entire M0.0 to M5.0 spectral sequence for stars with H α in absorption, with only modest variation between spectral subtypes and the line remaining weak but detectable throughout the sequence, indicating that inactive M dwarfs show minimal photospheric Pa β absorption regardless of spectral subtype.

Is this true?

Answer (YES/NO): NO